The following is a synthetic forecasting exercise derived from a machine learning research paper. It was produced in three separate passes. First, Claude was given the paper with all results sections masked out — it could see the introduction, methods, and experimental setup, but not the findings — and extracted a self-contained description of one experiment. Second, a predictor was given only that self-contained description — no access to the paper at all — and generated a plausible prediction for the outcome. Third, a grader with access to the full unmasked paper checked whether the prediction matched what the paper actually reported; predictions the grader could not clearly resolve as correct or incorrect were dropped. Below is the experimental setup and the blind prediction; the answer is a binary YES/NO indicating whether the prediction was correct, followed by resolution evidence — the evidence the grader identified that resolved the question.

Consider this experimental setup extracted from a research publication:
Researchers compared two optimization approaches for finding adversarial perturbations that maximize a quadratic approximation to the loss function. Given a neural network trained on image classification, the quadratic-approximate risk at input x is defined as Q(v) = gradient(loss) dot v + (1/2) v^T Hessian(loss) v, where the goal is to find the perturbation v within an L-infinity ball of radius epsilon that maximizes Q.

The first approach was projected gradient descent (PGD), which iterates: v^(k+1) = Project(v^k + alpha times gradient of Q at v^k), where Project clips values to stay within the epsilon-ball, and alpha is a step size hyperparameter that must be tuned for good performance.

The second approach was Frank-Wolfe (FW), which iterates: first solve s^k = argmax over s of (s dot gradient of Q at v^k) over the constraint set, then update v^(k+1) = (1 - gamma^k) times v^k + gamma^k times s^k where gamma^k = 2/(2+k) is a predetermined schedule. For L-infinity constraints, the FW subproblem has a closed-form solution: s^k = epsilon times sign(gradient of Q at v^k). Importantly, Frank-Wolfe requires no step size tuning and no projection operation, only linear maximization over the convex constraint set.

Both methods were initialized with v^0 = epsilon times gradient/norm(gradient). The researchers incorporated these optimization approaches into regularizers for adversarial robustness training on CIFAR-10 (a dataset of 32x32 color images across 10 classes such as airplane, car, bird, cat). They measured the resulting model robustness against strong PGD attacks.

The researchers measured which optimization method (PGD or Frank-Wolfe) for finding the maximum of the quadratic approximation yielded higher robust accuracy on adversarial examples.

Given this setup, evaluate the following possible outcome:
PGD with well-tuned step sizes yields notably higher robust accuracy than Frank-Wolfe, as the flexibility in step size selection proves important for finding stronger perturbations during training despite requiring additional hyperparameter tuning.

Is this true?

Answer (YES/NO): NO